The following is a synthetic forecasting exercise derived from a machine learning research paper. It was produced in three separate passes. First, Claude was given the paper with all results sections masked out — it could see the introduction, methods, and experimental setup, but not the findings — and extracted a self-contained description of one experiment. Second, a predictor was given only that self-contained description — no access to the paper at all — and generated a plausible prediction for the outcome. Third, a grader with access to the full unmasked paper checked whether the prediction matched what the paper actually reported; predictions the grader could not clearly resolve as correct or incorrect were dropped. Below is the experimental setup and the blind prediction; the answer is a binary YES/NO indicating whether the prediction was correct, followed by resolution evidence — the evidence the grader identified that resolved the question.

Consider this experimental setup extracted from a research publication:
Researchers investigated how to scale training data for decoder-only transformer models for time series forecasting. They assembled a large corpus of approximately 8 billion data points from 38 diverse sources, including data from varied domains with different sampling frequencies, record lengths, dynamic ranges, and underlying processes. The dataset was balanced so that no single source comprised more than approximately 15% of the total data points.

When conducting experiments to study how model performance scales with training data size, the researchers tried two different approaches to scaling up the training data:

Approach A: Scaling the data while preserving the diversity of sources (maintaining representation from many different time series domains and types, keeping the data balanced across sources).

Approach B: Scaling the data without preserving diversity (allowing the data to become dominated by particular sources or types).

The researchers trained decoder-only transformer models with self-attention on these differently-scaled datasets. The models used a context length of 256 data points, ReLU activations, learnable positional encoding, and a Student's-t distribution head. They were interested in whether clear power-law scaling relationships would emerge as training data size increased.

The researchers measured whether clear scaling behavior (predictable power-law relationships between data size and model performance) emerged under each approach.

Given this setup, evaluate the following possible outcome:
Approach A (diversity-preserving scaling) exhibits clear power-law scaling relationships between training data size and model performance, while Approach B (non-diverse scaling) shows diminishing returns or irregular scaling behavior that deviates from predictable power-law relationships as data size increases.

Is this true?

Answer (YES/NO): YES